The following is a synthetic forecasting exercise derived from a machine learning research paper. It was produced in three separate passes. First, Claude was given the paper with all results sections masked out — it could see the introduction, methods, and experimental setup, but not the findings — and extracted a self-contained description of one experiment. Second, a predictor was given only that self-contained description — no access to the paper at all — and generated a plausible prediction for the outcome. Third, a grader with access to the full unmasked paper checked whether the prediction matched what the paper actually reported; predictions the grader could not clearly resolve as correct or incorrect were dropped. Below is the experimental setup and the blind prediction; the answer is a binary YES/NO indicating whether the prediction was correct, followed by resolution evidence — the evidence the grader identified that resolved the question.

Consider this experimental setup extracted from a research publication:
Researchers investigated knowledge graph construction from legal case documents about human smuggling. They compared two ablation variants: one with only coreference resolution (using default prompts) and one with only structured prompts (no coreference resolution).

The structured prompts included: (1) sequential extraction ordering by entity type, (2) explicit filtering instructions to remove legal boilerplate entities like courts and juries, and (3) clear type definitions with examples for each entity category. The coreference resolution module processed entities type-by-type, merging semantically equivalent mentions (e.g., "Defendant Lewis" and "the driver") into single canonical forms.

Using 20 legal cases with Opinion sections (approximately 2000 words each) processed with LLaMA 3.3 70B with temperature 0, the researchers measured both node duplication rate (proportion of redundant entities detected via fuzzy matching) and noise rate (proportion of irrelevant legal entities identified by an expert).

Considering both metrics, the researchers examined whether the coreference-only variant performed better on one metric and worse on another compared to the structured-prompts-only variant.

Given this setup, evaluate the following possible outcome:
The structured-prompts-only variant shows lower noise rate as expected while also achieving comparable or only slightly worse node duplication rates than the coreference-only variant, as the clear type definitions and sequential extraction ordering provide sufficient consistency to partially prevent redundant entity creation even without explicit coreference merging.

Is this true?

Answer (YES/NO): NO